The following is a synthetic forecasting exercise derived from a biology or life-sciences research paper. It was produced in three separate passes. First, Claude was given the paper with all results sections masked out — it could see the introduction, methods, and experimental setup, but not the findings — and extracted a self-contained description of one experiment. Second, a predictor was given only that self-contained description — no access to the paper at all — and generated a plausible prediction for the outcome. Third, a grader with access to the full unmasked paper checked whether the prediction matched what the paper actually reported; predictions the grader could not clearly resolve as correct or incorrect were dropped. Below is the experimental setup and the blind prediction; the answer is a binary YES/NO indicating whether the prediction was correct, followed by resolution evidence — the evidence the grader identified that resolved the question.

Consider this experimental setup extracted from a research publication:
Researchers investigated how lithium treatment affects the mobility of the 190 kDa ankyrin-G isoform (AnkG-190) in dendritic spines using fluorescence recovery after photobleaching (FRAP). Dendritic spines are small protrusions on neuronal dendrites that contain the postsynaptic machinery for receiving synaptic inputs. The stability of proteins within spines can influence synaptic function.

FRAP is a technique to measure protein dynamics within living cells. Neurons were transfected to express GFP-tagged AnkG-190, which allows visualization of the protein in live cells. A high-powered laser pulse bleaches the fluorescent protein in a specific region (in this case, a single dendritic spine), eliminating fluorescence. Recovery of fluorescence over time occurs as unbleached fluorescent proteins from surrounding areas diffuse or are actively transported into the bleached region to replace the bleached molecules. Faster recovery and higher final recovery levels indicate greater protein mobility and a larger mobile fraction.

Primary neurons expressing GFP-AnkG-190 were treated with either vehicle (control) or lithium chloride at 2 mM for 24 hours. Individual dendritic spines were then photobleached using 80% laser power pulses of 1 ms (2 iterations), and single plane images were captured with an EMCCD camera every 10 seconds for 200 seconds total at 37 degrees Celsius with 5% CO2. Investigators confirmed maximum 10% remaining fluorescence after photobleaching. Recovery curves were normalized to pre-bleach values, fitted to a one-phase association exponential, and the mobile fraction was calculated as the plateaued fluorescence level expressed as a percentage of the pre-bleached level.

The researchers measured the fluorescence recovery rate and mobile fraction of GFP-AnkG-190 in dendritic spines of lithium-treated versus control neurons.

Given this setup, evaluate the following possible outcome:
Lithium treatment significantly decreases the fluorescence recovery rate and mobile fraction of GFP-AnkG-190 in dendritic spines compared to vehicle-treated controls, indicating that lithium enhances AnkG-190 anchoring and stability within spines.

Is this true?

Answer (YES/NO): NO